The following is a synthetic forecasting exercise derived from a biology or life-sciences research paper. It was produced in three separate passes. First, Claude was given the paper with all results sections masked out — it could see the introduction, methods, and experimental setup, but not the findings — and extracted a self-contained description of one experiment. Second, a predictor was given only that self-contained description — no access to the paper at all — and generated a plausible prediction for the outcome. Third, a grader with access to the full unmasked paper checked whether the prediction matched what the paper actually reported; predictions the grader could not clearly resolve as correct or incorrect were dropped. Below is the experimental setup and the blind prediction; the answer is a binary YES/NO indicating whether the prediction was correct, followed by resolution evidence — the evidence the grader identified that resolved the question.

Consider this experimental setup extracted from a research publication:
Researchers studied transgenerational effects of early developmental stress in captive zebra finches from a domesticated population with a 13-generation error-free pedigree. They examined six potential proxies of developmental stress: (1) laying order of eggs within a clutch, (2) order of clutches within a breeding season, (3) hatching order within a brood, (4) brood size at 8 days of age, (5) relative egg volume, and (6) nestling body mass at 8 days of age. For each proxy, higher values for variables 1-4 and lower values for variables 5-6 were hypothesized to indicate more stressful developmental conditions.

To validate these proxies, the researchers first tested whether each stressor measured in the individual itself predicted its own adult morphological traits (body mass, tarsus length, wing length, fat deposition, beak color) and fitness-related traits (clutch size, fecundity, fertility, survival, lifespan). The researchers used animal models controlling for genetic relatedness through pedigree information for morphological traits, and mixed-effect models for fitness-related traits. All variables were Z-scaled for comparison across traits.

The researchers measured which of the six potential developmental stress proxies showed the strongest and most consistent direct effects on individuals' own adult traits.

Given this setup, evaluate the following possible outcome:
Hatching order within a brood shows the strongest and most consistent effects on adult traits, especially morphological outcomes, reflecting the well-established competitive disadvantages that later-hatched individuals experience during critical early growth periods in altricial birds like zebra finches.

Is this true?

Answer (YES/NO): NO